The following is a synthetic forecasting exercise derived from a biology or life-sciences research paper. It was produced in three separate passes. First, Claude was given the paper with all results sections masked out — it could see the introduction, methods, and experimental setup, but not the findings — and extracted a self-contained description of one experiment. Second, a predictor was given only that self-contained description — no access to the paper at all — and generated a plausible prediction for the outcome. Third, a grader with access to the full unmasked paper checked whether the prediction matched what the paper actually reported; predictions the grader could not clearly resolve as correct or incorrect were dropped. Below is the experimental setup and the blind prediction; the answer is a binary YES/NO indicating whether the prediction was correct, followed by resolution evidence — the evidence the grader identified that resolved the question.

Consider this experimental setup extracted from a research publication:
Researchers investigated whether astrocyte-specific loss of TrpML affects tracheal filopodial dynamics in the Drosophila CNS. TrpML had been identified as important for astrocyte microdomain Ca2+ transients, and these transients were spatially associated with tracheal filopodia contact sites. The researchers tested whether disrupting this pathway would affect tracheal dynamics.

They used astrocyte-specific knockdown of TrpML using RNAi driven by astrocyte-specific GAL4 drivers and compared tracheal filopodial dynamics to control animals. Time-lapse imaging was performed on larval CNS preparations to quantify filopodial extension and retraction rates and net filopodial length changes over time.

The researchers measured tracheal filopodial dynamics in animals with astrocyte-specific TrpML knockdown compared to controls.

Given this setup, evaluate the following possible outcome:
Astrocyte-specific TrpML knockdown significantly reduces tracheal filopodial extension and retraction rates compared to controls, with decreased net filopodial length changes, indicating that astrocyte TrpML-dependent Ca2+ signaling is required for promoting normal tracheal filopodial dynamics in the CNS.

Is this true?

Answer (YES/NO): NO